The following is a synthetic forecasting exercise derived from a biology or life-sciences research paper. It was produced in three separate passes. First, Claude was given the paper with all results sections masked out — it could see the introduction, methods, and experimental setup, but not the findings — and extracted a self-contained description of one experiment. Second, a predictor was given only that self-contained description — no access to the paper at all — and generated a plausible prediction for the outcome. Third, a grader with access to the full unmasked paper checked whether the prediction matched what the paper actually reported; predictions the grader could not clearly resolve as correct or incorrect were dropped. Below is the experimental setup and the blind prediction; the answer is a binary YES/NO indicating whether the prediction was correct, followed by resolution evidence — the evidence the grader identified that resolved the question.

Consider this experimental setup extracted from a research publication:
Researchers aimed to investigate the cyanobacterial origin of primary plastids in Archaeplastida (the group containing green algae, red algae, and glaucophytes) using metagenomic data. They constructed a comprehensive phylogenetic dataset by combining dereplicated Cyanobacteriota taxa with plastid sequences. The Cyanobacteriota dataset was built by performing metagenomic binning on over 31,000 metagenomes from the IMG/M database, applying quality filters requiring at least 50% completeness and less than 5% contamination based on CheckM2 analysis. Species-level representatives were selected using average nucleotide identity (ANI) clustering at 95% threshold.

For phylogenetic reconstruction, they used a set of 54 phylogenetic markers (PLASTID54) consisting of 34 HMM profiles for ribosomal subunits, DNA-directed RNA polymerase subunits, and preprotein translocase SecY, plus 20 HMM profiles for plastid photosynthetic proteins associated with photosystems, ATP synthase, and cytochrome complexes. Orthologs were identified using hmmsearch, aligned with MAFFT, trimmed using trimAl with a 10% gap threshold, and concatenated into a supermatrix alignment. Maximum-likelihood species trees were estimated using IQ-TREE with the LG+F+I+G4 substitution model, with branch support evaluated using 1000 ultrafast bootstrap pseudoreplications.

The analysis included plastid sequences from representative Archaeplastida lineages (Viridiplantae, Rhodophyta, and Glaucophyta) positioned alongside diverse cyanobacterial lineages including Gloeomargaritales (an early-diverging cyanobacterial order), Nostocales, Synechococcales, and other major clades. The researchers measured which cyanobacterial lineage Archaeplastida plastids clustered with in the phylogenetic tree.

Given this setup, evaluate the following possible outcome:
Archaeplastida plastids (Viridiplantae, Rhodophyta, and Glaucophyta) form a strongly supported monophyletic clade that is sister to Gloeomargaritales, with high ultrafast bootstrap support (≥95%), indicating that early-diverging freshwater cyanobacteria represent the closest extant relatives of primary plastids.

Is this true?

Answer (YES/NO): YES